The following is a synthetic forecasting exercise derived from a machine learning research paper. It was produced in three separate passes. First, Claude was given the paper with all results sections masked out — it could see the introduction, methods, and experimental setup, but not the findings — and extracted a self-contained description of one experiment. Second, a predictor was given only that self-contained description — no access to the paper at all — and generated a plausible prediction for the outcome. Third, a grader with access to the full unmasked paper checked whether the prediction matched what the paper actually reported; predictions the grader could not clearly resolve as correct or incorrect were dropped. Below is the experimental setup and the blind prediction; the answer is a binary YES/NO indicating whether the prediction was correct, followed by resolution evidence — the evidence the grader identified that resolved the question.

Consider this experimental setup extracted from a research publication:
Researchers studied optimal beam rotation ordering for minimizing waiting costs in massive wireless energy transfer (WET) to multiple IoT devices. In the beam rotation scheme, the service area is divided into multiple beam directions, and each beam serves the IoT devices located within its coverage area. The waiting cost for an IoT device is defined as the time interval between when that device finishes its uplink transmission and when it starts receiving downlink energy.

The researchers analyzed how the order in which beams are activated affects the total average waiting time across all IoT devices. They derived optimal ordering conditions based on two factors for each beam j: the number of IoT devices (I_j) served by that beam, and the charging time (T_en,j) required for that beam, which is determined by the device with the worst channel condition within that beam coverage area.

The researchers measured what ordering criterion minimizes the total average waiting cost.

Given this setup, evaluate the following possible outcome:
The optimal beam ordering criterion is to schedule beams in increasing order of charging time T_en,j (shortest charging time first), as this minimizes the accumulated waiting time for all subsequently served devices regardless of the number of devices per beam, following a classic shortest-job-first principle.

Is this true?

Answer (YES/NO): NO